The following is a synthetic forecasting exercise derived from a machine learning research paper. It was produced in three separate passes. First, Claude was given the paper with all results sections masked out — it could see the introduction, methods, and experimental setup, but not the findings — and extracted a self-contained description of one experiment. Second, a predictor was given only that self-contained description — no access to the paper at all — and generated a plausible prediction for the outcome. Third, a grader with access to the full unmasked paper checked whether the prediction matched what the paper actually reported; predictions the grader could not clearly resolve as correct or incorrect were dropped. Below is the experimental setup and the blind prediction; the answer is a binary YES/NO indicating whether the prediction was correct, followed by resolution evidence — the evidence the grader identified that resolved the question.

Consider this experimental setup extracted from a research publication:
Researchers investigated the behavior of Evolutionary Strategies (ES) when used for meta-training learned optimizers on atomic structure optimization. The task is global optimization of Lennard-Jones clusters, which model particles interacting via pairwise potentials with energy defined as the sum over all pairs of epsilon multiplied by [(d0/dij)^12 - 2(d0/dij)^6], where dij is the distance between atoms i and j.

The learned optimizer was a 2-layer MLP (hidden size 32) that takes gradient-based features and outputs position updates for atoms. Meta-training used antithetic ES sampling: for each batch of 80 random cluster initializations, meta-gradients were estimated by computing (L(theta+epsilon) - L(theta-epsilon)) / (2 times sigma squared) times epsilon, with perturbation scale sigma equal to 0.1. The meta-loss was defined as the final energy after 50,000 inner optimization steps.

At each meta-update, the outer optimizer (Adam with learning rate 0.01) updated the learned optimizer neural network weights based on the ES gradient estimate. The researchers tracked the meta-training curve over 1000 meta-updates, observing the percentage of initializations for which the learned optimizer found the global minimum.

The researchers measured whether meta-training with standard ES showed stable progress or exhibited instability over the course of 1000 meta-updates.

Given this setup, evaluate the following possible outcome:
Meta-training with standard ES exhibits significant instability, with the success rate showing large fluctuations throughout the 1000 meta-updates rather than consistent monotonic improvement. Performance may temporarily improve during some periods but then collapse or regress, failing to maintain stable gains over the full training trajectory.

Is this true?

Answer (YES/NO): YES